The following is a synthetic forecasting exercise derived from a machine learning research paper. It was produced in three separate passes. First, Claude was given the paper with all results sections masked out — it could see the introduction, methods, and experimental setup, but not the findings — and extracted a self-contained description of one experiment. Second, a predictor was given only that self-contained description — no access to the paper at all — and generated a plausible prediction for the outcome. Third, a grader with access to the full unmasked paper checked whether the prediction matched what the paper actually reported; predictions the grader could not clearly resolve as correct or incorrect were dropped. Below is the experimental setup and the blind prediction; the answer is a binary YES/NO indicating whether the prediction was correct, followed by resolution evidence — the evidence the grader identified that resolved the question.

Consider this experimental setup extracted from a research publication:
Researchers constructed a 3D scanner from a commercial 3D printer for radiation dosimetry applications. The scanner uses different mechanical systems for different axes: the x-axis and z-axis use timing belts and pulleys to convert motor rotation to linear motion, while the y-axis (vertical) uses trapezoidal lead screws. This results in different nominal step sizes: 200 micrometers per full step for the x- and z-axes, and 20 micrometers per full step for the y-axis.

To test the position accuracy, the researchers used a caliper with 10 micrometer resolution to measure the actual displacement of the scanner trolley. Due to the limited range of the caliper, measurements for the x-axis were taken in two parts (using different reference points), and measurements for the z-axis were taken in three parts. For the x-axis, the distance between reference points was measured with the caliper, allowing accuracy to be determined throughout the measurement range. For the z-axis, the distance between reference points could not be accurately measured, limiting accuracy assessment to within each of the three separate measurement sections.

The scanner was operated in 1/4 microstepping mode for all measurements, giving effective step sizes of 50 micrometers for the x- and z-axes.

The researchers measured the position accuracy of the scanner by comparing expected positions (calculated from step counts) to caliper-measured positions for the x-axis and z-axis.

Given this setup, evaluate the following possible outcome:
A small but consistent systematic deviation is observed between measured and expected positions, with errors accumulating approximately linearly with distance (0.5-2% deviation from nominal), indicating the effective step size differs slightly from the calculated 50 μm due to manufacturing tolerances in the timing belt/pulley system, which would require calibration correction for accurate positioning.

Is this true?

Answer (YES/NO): NO